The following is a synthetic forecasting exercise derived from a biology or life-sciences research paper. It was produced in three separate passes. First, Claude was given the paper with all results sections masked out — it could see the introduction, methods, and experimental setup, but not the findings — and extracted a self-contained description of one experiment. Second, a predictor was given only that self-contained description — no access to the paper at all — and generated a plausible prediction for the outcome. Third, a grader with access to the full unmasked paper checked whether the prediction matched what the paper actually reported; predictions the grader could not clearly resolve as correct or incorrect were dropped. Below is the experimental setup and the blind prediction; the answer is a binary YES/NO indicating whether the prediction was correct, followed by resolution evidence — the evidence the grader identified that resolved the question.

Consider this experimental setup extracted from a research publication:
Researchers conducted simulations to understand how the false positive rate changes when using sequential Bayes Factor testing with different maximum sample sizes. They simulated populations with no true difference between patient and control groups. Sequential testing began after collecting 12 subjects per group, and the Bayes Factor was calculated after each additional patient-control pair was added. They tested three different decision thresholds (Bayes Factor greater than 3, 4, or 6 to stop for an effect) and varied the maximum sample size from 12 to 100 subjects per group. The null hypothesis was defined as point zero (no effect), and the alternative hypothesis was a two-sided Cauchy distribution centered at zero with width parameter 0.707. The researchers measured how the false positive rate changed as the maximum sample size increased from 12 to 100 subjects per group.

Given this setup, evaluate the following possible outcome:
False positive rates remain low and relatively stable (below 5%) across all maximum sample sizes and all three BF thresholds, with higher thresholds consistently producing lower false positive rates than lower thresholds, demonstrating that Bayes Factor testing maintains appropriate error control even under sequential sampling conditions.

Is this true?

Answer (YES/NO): NO